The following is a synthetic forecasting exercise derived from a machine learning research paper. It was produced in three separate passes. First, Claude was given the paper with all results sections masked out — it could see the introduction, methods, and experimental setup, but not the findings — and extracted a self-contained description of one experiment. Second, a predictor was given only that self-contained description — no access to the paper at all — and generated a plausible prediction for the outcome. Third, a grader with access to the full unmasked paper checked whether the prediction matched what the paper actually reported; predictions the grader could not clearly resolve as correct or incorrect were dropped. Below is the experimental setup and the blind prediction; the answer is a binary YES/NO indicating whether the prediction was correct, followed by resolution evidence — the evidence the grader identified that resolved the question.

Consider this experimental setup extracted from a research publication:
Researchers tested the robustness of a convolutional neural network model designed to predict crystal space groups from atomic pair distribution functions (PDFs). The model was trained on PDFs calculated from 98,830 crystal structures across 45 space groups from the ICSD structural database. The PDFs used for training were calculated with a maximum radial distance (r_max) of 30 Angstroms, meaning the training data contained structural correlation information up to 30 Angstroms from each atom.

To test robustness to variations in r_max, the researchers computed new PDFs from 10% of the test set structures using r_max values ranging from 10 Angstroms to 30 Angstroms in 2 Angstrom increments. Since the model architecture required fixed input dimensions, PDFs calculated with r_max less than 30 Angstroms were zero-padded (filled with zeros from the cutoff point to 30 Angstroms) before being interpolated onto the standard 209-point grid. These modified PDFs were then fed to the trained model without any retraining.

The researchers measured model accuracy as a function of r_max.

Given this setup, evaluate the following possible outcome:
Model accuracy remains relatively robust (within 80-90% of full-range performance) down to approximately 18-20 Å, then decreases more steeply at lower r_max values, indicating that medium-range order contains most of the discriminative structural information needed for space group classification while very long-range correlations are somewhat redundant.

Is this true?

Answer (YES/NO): NO